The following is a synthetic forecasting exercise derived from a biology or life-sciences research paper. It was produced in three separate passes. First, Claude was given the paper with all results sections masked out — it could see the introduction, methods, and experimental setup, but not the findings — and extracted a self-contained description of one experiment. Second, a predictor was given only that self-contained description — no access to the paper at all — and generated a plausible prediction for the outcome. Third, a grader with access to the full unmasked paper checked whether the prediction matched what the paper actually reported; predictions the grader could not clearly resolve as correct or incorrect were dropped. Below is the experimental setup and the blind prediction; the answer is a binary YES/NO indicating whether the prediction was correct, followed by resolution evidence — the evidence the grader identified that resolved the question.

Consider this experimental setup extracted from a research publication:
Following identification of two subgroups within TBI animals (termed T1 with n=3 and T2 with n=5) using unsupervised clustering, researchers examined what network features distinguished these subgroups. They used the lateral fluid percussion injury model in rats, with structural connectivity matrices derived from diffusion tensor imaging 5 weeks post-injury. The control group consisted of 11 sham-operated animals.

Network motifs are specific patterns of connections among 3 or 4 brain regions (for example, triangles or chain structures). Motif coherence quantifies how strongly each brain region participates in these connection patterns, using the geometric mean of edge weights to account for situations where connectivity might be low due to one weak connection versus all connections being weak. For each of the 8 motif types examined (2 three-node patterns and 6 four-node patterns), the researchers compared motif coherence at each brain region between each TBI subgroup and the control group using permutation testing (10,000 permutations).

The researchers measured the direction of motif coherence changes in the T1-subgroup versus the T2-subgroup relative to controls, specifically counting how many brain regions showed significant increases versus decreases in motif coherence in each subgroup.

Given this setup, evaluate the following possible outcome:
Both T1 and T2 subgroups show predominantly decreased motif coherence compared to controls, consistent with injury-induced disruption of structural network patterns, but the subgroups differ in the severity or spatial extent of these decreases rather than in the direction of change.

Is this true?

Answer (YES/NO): NO